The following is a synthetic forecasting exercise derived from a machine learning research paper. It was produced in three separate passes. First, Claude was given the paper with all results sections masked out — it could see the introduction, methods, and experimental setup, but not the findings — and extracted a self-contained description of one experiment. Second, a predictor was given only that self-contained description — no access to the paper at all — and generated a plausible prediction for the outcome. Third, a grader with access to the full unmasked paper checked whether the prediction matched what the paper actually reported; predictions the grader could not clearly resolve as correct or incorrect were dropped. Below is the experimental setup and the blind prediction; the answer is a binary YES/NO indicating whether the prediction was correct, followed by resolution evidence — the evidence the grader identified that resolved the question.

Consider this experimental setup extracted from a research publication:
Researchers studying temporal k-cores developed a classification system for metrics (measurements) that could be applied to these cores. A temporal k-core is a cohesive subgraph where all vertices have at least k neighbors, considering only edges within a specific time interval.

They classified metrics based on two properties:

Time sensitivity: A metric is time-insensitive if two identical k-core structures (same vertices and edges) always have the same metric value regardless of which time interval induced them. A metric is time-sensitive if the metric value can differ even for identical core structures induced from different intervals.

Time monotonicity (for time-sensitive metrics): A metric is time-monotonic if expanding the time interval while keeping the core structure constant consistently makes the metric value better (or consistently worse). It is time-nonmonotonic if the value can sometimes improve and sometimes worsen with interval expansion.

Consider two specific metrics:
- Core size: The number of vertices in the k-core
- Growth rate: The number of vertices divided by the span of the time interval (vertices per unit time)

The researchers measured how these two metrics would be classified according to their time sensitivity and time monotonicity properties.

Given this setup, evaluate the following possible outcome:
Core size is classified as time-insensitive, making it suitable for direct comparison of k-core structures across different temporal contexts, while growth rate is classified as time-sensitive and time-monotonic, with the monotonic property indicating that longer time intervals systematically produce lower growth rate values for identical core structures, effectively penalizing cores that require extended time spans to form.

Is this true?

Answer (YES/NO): YES